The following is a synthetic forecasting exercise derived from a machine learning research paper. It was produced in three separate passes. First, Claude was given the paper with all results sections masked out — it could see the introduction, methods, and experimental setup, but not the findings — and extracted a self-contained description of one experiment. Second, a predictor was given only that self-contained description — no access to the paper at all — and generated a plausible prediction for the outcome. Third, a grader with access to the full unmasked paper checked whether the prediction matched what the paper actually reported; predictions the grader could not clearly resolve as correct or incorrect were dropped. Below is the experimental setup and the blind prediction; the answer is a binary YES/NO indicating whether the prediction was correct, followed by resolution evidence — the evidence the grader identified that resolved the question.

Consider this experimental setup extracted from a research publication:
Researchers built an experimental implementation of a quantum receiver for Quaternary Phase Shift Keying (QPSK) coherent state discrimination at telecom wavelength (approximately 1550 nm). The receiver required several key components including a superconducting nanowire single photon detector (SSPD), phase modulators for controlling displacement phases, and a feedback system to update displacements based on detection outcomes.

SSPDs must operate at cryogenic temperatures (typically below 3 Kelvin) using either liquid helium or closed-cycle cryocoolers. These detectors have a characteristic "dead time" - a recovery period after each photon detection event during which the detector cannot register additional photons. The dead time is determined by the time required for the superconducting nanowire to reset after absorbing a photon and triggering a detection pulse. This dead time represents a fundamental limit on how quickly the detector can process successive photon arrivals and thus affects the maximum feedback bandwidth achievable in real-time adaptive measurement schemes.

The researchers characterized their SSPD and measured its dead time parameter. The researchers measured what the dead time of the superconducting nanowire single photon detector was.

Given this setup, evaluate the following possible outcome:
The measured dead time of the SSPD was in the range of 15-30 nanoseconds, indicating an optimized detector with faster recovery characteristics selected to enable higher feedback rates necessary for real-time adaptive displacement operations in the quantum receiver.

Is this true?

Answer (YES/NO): NO